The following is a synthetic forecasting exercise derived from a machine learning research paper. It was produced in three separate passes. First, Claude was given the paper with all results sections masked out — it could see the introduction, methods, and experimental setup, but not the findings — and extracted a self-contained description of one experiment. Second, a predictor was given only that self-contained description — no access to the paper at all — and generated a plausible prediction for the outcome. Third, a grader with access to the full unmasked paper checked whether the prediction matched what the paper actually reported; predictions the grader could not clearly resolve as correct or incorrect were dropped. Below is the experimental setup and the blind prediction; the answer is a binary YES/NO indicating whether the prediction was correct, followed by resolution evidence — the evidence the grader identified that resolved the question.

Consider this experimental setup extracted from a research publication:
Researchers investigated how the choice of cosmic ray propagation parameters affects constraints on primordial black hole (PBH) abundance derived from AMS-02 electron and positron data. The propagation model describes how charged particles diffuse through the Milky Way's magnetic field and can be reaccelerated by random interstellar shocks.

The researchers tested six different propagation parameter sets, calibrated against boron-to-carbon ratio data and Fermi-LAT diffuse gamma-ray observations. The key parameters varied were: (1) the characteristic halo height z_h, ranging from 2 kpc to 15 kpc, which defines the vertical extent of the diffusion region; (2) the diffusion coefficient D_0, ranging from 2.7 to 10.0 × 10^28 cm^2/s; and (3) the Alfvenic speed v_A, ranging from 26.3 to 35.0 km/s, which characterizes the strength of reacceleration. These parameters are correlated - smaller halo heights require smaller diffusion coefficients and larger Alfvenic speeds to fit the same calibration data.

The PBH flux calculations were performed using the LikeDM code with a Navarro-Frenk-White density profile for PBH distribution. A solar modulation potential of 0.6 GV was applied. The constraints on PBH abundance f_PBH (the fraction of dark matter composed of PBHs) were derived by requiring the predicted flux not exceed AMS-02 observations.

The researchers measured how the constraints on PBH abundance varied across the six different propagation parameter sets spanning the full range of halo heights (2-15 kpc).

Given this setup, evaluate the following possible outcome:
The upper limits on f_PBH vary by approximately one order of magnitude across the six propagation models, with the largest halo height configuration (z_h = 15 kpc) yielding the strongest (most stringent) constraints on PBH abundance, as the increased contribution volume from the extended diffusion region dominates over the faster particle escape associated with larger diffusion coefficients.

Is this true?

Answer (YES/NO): NO